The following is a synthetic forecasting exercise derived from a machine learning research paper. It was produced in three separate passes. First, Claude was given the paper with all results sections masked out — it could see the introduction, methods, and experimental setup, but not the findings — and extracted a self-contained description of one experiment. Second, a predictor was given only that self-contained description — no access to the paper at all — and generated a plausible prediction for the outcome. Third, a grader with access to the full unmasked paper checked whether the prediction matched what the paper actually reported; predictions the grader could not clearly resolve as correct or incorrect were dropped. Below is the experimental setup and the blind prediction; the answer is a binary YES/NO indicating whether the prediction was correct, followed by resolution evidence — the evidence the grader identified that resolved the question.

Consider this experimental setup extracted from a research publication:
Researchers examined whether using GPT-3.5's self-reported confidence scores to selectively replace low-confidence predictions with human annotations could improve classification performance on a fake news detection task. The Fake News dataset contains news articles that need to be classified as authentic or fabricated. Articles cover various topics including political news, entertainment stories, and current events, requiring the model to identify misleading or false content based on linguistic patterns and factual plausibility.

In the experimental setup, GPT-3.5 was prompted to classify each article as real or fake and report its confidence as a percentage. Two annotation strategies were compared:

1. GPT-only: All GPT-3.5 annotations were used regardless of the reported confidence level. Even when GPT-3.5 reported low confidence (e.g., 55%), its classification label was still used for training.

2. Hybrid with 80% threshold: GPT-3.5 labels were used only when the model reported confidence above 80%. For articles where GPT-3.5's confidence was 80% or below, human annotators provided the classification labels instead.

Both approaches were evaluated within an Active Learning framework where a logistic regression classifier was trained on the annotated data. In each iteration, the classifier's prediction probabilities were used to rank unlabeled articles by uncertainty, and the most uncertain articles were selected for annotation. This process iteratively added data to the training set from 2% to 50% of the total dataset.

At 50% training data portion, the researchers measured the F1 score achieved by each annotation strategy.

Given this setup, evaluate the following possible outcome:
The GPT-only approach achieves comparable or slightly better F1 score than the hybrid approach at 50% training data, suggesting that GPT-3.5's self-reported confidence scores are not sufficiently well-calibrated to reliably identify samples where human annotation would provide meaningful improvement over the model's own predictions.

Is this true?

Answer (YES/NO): NO